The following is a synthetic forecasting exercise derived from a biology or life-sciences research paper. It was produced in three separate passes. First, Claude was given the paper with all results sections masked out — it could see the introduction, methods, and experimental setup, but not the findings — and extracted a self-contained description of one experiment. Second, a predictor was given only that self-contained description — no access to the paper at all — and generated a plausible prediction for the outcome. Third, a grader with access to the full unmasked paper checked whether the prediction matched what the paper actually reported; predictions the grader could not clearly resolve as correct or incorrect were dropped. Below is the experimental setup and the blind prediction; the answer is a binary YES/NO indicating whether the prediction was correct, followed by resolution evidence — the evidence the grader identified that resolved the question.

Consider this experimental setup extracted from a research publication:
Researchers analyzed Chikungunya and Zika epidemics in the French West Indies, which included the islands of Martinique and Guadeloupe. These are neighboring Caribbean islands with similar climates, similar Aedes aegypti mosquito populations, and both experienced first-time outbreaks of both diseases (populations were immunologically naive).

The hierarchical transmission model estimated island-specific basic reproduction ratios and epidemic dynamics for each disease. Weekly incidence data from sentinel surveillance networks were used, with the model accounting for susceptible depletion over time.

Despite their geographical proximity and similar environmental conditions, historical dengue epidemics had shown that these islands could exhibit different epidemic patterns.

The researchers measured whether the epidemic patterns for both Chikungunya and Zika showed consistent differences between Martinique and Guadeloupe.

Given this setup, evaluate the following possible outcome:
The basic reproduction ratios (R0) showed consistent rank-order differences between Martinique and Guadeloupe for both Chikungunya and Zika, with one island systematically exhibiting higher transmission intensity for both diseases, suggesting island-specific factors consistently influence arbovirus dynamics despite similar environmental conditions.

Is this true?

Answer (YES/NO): YES